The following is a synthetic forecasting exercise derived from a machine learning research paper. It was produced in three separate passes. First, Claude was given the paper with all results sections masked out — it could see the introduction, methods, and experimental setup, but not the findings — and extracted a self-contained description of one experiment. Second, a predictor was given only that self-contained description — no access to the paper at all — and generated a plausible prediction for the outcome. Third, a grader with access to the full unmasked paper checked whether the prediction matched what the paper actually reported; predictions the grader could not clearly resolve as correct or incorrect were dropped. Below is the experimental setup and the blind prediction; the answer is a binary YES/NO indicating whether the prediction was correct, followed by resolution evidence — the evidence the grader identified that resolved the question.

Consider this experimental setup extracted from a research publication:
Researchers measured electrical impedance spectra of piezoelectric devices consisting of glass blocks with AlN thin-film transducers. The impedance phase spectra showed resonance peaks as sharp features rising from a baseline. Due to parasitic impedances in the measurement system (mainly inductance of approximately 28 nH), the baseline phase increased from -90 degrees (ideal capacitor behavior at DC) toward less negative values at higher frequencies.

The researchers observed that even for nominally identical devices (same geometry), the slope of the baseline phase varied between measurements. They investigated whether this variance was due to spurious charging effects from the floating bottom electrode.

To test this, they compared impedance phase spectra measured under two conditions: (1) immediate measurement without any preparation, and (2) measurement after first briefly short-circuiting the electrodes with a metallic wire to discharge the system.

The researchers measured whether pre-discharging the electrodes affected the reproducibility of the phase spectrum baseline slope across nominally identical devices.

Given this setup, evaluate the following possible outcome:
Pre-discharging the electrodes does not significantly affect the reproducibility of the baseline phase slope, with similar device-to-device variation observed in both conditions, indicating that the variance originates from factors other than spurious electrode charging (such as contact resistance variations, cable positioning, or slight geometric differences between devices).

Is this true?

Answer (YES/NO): NO